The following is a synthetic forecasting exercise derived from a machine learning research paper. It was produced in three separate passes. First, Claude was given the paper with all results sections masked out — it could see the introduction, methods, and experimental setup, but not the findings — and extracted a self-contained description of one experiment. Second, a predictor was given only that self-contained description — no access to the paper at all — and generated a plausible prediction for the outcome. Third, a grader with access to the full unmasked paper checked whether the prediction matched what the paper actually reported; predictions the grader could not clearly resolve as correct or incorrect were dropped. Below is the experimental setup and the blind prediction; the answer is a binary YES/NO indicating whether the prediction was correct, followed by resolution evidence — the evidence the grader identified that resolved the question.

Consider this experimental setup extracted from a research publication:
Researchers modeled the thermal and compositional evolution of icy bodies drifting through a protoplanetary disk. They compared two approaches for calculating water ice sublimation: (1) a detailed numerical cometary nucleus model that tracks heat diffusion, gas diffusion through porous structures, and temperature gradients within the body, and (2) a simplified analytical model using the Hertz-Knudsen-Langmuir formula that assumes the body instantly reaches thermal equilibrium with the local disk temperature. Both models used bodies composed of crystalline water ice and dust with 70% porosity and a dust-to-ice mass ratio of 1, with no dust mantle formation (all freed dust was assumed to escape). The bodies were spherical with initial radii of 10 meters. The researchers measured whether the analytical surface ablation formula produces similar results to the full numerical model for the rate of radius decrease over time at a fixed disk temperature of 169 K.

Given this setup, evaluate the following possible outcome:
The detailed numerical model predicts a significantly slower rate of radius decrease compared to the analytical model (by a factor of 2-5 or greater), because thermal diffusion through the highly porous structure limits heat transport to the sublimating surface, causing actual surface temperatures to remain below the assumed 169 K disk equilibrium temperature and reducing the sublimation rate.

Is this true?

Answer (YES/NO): NO